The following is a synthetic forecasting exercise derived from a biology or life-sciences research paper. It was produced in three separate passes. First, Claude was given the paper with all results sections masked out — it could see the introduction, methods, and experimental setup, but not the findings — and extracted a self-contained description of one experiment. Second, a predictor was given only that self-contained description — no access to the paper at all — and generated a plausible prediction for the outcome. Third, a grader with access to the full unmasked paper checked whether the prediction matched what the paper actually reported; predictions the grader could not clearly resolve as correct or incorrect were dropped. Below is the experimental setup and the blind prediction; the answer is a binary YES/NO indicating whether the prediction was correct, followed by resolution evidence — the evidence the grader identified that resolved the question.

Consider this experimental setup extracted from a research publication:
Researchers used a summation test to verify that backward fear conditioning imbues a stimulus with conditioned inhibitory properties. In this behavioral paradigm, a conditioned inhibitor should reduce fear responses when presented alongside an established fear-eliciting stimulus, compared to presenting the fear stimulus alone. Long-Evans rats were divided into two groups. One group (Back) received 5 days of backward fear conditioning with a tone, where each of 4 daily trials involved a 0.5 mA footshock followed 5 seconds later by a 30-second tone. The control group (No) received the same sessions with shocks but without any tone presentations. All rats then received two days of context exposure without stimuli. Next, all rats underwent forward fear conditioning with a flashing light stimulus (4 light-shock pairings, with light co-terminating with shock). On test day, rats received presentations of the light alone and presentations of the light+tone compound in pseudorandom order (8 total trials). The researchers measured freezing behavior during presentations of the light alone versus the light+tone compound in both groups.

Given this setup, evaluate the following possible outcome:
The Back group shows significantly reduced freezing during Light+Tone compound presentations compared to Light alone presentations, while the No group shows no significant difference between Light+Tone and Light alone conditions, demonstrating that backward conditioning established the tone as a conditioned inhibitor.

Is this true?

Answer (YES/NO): YES